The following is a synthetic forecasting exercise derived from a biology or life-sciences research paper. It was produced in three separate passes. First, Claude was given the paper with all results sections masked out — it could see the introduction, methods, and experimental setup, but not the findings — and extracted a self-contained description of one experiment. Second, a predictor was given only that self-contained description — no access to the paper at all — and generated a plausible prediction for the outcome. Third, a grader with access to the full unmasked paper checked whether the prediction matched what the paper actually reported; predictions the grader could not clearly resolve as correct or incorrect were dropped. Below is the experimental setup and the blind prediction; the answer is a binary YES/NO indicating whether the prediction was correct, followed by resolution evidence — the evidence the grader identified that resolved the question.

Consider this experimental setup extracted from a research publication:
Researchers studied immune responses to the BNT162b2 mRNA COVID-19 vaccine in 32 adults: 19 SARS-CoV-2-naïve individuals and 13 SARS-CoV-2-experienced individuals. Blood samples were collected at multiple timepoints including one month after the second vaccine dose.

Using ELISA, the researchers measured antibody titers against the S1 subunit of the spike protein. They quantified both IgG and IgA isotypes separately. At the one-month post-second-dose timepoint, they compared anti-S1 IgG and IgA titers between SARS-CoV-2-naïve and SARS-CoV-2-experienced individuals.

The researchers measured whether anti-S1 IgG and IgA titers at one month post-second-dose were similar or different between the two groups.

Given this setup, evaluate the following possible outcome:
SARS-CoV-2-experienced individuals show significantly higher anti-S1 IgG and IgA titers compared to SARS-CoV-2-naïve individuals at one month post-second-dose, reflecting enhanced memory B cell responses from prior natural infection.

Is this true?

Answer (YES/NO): NO